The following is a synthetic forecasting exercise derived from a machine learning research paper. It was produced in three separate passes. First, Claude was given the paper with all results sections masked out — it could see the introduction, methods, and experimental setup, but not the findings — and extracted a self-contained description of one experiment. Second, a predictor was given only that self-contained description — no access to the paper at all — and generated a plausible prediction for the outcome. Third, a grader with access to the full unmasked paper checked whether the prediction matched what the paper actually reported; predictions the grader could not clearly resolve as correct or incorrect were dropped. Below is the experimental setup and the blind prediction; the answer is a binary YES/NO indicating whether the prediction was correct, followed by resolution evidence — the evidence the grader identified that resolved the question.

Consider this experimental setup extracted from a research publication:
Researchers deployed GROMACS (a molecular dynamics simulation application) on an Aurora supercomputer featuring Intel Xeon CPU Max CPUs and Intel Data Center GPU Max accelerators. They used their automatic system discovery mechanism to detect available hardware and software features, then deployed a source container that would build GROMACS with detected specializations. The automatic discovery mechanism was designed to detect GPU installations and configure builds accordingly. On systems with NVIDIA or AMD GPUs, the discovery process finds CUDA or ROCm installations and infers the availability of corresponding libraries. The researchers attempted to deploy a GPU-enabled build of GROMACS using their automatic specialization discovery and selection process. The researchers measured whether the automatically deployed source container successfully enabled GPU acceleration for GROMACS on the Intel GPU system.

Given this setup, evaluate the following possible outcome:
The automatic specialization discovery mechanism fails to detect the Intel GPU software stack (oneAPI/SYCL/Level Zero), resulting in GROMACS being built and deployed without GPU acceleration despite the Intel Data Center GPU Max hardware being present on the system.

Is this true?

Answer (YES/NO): NO